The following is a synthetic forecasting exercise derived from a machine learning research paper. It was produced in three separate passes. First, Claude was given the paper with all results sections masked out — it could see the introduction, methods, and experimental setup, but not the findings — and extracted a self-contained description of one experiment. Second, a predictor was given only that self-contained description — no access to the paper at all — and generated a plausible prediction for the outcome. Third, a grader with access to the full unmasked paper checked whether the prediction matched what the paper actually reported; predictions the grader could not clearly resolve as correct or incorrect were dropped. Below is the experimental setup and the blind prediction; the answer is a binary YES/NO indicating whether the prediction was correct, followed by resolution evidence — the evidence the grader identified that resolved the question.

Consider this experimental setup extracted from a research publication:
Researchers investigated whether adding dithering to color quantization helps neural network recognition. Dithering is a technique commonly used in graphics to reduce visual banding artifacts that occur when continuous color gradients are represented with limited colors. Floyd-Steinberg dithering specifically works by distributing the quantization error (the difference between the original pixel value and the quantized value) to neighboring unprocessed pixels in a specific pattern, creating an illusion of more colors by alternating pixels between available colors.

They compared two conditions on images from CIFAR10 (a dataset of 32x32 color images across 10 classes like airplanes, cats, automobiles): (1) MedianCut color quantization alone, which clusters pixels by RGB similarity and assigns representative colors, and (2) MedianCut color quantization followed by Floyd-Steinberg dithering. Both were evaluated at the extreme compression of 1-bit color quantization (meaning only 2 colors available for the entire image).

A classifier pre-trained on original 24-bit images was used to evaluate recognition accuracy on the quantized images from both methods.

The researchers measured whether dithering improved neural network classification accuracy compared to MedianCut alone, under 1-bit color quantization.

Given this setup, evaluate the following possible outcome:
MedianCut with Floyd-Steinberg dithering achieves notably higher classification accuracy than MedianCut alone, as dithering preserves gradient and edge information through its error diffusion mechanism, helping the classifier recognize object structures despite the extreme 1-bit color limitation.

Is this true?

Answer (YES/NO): NO